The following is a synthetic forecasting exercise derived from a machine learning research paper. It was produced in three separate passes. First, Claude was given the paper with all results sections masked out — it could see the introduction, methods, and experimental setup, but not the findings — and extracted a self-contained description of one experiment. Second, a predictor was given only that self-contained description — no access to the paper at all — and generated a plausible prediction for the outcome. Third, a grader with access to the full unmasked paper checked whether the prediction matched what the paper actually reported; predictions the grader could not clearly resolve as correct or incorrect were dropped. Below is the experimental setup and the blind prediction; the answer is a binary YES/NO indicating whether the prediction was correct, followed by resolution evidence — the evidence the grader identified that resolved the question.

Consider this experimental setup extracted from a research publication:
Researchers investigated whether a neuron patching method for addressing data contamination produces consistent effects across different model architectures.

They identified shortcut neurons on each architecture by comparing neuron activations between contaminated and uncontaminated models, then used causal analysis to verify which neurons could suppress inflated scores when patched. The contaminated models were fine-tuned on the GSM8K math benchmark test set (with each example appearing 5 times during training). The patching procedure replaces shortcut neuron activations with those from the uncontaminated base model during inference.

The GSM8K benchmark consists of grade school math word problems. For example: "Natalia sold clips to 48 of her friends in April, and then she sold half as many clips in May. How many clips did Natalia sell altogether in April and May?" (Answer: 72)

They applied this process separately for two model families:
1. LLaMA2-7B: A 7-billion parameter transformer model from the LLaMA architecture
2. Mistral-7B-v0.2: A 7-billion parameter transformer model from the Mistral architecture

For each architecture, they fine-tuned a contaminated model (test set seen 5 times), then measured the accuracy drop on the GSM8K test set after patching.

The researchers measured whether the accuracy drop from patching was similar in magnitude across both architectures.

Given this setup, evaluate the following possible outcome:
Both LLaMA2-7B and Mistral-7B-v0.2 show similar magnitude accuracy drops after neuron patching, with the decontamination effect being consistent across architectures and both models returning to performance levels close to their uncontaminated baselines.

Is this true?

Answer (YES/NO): NO